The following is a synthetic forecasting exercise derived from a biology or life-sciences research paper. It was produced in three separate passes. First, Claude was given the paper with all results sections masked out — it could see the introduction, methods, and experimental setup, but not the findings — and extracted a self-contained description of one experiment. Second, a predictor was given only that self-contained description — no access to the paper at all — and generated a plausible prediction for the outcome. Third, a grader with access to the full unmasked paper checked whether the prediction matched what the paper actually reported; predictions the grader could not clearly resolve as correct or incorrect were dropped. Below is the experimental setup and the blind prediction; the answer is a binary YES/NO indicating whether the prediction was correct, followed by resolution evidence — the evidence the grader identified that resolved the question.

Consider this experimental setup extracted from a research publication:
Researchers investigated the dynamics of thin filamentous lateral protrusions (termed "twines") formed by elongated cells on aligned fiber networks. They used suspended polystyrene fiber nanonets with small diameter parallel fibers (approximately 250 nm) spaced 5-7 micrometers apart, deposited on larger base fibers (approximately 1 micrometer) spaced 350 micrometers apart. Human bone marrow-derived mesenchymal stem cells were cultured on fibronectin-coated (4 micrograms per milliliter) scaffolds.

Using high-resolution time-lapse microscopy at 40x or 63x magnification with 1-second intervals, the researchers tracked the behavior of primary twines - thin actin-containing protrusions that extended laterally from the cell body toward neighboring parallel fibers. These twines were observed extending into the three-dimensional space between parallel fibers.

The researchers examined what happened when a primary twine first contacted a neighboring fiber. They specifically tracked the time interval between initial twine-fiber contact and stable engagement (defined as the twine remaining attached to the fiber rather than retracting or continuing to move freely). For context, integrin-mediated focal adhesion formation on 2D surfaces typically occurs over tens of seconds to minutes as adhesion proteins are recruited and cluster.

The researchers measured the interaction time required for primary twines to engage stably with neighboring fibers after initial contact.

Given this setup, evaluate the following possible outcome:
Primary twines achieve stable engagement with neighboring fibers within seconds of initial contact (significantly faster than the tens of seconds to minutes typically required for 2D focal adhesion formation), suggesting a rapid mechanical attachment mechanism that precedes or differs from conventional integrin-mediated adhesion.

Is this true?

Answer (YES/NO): NO